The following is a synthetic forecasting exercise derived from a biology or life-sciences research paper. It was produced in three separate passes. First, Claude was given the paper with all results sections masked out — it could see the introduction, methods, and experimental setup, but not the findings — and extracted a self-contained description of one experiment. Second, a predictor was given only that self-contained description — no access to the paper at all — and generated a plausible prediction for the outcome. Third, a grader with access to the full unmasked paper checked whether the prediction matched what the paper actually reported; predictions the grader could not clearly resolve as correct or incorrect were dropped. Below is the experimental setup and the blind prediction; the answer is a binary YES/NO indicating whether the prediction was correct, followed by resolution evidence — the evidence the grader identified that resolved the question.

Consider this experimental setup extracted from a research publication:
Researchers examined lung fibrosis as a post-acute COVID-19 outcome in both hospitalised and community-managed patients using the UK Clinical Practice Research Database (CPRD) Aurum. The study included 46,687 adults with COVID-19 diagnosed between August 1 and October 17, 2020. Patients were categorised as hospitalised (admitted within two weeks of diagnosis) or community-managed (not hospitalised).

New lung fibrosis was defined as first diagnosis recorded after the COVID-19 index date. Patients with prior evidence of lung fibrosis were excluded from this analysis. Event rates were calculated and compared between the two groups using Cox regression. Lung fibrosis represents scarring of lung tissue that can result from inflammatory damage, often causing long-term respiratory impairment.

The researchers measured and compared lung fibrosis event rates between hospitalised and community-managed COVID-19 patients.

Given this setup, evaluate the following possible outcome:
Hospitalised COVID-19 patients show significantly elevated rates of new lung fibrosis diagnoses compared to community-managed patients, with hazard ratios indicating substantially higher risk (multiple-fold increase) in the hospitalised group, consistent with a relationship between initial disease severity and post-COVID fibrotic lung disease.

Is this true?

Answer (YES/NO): NO